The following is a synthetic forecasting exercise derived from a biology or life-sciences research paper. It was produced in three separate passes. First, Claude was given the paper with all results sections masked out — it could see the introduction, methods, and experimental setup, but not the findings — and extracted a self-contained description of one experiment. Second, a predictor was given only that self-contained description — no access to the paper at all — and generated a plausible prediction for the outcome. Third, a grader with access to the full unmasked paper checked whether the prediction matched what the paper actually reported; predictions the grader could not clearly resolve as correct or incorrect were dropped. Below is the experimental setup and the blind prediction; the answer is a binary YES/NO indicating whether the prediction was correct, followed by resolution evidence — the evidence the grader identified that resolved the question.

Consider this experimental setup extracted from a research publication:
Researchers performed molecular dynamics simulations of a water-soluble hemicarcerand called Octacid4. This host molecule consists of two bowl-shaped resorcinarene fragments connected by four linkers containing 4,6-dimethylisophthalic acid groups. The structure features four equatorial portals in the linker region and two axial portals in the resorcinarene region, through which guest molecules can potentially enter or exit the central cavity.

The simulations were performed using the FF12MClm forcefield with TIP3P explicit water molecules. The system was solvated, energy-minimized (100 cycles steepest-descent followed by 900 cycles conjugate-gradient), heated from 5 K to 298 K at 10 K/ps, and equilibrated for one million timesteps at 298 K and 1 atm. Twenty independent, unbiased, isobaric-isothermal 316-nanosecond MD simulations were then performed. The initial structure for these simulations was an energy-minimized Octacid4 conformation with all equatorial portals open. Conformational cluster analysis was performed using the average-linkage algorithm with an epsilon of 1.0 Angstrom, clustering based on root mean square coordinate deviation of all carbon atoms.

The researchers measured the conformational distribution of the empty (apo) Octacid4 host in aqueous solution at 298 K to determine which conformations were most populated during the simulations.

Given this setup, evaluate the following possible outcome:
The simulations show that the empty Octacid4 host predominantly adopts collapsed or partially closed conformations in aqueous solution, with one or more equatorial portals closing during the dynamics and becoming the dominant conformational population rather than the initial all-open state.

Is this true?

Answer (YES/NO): YES